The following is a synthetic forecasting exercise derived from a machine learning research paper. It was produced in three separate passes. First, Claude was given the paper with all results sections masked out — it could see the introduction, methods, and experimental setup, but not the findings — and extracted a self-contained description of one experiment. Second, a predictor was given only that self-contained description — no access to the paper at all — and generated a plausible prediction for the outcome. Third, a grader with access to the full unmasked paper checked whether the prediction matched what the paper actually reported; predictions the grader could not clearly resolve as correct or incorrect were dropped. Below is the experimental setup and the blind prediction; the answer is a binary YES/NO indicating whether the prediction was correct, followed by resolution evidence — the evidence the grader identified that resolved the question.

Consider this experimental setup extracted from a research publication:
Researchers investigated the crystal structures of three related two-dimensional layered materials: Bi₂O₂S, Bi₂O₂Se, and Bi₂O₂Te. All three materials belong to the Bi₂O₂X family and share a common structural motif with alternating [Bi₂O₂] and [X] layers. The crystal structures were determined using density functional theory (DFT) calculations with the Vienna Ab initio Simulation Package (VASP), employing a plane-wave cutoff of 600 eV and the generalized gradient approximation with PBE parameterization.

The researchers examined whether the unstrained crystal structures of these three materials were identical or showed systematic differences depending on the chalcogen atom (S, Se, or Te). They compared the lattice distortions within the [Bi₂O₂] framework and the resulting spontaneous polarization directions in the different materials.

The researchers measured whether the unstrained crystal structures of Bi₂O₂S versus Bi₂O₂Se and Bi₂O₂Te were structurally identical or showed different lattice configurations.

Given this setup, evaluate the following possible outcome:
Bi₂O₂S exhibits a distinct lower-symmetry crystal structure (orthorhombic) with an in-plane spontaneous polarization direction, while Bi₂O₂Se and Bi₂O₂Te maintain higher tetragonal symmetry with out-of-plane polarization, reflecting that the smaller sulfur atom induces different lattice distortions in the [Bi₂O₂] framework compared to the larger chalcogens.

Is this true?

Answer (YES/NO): NO